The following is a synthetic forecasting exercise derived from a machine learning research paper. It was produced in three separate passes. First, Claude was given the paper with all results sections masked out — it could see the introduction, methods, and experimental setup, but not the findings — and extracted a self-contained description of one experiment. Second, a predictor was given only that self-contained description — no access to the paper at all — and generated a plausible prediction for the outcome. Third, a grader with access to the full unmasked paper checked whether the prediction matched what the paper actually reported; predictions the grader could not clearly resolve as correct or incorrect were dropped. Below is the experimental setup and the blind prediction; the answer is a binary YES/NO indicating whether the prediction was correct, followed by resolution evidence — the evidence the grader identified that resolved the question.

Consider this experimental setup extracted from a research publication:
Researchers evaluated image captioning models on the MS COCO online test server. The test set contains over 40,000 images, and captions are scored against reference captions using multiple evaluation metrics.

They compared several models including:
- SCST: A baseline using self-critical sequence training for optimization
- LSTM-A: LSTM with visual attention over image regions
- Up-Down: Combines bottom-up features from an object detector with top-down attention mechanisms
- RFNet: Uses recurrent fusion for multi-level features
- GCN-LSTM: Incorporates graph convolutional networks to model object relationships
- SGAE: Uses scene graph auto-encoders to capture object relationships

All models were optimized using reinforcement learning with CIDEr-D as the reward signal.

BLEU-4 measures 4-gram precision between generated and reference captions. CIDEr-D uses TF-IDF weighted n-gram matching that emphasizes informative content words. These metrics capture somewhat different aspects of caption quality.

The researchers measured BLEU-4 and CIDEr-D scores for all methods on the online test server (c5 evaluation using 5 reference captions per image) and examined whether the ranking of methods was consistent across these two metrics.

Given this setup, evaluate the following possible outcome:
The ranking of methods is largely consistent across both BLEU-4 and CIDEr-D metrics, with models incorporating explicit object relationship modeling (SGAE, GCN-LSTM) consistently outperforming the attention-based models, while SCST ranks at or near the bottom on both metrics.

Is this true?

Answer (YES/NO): YES